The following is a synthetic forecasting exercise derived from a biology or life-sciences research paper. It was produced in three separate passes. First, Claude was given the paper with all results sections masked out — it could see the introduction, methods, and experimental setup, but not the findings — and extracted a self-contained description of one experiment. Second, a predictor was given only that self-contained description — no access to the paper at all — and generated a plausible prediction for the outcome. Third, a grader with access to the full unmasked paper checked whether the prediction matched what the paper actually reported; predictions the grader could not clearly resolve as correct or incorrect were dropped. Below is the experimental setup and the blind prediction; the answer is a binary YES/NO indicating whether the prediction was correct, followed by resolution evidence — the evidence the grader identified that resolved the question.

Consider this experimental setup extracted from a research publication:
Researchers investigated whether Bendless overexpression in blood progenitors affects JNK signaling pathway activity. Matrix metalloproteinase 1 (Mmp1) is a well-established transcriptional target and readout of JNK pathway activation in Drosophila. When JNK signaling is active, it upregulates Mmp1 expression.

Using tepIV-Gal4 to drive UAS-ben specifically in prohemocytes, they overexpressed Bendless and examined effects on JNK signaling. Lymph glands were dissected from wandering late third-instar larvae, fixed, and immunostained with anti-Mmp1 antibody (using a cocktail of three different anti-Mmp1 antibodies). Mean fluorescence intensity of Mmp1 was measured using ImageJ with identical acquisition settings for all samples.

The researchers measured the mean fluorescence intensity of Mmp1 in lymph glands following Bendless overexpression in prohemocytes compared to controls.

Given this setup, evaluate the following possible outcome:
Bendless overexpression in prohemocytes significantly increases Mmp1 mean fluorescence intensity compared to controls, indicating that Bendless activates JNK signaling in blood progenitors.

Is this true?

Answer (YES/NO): YES